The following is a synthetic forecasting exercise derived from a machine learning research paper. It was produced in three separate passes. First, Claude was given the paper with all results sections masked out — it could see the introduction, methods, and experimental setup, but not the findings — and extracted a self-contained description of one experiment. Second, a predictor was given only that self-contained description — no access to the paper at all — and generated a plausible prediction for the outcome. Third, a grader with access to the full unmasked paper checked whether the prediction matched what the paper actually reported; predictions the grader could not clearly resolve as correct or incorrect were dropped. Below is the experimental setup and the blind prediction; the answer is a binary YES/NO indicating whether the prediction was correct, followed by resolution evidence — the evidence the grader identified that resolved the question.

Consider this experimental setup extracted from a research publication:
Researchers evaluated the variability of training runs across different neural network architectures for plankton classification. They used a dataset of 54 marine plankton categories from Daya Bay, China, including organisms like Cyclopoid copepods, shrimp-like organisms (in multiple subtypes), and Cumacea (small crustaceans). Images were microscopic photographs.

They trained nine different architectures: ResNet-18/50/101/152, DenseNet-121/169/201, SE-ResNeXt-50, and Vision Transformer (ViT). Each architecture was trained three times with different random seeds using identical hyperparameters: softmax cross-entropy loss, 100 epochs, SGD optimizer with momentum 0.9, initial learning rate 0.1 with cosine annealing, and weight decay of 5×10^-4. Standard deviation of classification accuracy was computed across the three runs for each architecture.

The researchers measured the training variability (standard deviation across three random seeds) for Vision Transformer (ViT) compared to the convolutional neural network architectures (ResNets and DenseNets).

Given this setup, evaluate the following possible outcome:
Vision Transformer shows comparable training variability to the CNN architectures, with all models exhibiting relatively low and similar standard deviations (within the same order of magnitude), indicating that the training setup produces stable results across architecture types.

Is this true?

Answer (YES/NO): YES